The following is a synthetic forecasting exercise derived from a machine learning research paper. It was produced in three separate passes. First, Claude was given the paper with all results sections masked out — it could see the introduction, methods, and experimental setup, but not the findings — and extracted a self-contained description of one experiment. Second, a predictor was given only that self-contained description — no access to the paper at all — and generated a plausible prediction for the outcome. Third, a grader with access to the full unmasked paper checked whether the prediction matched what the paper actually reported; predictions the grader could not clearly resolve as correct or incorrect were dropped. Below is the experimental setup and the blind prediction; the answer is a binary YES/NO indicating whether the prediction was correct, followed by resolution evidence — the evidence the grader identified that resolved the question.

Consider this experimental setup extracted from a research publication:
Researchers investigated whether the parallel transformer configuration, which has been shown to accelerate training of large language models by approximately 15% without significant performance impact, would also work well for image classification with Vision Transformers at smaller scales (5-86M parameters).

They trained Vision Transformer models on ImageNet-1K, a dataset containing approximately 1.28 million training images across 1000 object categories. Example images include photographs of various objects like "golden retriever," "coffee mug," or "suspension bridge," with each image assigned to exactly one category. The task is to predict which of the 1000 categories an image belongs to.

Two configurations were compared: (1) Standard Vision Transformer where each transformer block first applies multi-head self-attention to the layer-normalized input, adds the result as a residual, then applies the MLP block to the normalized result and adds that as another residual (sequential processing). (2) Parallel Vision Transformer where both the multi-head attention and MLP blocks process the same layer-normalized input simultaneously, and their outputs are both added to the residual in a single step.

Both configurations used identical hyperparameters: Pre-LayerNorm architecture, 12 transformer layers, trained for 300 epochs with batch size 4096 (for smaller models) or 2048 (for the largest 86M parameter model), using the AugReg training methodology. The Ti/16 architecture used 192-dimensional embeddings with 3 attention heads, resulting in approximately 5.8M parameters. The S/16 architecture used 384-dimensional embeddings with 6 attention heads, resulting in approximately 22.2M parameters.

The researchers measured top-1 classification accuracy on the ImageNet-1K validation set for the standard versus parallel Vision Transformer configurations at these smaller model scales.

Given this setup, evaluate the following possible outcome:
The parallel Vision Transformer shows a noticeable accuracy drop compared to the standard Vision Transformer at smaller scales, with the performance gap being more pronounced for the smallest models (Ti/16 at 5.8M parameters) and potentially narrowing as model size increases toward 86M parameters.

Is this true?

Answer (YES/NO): YES